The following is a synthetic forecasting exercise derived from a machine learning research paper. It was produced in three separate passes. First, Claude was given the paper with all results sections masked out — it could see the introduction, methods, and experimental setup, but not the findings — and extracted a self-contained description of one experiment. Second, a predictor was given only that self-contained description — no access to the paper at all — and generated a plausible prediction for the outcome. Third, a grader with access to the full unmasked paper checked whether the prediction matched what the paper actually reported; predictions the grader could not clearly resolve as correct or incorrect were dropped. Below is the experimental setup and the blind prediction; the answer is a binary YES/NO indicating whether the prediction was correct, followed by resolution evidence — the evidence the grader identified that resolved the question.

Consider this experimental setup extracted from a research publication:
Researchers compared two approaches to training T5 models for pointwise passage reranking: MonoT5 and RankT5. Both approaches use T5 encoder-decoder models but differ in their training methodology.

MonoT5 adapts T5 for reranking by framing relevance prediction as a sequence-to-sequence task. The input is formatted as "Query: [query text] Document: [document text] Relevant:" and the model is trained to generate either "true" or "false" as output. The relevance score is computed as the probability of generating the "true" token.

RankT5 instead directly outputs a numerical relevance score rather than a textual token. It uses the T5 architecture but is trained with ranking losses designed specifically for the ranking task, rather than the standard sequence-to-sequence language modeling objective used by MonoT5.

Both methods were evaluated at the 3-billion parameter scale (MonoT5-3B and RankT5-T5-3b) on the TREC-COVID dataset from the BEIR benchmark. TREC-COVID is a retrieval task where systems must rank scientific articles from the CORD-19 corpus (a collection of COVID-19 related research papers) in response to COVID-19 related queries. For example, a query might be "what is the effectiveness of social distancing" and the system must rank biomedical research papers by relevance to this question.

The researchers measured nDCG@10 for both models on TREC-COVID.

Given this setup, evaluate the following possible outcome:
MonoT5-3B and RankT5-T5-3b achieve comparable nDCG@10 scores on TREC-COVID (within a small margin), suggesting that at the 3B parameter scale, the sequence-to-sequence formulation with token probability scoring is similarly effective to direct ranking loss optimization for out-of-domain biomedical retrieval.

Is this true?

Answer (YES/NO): YES